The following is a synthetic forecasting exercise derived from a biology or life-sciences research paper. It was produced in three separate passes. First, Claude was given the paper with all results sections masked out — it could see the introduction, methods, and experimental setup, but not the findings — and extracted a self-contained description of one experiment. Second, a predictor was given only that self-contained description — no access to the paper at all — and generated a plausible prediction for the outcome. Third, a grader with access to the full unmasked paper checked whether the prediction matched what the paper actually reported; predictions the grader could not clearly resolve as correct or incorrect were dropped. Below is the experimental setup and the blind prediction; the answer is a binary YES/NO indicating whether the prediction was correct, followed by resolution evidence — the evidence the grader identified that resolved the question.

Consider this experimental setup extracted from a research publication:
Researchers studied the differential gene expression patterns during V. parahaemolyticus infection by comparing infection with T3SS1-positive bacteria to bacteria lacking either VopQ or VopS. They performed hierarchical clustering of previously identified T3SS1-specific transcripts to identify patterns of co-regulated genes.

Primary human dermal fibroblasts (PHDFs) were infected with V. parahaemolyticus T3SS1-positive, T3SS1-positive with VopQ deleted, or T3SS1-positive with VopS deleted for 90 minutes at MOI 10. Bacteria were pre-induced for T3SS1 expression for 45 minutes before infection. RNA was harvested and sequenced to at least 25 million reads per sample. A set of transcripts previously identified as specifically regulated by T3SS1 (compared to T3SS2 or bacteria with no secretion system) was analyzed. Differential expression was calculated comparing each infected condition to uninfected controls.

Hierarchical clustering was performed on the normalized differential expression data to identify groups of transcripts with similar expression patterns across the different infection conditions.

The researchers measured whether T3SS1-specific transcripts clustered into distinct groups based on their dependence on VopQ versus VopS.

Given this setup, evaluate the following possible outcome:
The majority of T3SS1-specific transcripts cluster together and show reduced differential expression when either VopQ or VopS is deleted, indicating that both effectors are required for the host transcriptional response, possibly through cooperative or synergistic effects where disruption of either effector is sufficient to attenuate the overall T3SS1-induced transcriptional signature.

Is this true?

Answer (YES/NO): NO